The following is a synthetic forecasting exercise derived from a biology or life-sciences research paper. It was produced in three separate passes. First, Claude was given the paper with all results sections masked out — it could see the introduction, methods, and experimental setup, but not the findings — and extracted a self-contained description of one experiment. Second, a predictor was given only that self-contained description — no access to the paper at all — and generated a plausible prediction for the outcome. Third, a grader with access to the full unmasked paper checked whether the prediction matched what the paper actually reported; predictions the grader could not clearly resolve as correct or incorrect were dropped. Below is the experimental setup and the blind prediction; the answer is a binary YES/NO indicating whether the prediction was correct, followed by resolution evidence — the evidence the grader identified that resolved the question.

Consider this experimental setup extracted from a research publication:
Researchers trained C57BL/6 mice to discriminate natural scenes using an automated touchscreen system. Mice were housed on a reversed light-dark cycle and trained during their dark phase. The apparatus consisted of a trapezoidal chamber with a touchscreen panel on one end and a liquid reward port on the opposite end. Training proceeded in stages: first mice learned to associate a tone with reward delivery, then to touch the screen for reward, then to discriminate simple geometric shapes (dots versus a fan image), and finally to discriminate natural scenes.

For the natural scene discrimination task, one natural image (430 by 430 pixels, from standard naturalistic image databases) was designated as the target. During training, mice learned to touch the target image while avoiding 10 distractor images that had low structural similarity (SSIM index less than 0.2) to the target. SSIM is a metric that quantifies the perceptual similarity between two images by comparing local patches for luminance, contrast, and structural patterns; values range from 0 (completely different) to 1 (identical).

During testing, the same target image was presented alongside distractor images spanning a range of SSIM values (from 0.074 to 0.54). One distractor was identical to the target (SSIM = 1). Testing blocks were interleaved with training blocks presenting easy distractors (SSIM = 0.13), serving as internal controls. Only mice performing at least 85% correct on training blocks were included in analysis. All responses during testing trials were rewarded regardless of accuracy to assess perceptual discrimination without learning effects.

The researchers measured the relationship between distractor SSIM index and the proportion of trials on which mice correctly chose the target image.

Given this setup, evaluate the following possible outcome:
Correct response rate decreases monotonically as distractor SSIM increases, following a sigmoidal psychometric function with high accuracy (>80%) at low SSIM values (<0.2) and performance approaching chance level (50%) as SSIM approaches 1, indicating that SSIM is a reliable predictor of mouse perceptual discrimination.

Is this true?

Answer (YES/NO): NO